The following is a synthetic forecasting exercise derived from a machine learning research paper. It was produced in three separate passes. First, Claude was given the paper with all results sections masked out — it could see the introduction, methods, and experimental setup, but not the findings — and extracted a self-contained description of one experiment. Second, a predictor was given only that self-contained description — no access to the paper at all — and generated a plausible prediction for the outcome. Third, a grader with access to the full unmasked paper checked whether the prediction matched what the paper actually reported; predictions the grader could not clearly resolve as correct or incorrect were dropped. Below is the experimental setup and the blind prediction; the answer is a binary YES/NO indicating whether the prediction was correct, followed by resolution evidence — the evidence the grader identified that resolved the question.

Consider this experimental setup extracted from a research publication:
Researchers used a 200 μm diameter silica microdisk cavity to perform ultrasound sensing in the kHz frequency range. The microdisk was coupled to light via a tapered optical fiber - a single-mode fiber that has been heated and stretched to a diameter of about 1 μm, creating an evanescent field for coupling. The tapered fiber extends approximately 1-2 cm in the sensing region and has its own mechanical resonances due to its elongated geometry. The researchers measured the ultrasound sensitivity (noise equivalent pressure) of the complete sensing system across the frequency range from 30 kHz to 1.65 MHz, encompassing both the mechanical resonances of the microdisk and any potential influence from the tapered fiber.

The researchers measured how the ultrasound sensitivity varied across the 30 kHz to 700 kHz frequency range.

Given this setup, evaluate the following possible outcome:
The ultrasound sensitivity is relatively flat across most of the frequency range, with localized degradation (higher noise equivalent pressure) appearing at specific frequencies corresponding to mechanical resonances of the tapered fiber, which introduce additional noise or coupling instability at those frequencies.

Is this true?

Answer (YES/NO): NO